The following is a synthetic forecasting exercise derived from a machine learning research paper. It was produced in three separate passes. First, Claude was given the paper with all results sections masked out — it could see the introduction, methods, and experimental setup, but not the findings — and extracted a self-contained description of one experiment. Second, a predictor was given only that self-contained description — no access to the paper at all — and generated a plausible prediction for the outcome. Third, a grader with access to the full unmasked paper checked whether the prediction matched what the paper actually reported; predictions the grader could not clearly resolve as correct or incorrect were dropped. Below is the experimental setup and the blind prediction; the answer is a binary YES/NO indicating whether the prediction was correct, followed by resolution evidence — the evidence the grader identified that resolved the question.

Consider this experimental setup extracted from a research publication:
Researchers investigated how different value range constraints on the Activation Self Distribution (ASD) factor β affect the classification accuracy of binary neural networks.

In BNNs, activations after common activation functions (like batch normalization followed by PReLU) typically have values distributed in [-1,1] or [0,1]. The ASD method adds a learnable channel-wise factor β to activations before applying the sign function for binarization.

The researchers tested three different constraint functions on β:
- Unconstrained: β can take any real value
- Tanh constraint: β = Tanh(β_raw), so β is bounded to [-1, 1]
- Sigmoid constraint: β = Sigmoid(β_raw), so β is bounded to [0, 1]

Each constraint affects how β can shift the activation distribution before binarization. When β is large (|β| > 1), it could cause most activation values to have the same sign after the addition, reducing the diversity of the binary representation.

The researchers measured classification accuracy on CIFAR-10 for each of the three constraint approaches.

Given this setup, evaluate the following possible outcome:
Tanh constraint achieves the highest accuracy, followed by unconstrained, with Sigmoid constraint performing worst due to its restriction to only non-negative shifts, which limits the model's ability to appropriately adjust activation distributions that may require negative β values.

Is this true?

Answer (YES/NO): NO